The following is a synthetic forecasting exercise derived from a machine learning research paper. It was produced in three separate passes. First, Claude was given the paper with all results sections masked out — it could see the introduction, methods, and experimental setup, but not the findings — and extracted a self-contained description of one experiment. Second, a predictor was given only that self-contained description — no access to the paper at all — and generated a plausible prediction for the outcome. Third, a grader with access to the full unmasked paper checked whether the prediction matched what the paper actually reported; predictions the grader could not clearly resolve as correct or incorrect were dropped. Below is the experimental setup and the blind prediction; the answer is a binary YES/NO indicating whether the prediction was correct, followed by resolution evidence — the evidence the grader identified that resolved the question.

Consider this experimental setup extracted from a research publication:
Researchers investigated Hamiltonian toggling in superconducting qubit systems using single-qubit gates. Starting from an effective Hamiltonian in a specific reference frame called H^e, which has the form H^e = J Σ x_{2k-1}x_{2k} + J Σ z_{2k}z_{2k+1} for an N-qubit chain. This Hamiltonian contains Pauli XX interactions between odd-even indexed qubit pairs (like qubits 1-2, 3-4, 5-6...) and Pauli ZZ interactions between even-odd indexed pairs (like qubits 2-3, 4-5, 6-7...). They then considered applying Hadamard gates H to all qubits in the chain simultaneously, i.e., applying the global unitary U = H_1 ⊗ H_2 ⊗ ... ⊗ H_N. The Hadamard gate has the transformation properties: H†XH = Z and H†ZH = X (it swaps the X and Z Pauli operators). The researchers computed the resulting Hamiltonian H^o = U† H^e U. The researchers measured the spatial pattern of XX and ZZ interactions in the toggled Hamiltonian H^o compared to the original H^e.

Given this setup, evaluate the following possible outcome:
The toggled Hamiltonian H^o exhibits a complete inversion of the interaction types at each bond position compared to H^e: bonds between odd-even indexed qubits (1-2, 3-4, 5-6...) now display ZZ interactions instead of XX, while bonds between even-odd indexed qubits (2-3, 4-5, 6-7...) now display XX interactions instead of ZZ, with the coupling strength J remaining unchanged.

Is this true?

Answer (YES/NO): YES